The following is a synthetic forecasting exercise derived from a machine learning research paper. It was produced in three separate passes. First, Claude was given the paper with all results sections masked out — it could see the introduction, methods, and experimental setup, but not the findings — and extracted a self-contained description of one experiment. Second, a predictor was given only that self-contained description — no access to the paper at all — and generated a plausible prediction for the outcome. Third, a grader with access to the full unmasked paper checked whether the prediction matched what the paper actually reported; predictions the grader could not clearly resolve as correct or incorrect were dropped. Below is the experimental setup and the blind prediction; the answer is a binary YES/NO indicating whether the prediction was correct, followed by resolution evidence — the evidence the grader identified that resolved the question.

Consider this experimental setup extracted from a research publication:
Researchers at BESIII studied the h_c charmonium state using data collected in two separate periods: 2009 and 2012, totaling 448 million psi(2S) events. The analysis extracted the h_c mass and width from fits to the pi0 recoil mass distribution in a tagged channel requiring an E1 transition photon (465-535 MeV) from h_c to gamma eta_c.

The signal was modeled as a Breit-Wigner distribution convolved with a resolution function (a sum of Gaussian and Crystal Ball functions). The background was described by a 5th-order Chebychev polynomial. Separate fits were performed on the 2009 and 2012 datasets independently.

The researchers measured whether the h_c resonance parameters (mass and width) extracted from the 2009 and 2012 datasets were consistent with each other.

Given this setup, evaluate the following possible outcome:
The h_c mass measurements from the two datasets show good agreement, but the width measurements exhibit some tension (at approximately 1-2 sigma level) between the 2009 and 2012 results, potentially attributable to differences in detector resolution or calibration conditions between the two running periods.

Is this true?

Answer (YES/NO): NO